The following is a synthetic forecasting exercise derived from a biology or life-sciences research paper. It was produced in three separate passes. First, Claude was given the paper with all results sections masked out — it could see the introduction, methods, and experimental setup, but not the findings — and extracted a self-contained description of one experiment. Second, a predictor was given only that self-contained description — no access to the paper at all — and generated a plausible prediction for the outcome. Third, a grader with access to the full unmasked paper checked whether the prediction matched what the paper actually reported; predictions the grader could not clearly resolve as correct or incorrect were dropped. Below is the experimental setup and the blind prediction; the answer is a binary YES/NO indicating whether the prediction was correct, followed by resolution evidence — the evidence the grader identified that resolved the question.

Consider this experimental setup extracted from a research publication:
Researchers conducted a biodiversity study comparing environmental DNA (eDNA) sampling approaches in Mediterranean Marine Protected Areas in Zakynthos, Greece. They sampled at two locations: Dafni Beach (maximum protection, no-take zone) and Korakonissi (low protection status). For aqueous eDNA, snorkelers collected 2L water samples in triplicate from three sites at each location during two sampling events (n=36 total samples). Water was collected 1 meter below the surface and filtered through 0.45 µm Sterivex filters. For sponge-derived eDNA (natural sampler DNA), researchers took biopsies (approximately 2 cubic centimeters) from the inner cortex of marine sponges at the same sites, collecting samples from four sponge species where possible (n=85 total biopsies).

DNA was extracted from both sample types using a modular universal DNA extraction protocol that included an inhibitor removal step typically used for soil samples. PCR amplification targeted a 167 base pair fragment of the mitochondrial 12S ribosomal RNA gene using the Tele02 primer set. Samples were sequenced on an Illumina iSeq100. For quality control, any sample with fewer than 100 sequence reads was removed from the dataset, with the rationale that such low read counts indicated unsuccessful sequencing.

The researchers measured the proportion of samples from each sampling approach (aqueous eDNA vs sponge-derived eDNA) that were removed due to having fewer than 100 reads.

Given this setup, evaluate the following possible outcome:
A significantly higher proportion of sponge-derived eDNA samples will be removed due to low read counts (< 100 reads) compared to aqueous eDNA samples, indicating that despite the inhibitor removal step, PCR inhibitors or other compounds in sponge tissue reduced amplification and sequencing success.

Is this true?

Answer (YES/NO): YES